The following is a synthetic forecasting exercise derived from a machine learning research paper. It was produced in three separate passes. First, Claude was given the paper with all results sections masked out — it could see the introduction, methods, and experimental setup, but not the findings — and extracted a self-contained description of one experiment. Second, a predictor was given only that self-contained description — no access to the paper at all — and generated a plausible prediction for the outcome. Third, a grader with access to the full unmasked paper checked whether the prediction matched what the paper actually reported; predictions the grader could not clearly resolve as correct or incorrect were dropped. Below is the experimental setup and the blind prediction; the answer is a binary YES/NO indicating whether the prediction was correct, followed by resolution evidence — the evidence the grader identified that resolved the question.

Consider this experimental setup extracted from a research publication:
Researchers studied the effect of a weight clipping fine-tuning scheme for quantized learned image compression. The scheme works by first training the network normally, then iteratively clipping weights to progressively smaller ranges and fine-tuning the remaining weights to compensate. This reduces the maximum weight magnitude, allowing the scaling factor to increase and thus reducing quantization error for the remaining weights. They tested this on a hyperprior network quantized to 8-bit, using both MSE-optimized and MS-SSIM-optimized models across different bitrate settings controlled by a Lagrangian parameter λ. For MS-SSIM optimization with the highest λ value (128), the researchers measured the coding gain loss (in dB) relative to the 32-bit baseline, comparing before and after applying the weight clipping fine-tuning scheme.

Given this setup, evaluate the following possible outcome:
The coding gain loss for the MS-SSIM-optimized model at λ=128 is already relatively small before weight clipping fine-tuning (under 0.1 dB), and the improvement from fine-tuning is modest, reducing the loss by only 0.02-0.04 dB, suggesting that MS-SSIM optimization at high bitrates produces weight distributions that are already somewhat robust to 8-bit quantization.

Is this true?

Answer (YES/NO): NO